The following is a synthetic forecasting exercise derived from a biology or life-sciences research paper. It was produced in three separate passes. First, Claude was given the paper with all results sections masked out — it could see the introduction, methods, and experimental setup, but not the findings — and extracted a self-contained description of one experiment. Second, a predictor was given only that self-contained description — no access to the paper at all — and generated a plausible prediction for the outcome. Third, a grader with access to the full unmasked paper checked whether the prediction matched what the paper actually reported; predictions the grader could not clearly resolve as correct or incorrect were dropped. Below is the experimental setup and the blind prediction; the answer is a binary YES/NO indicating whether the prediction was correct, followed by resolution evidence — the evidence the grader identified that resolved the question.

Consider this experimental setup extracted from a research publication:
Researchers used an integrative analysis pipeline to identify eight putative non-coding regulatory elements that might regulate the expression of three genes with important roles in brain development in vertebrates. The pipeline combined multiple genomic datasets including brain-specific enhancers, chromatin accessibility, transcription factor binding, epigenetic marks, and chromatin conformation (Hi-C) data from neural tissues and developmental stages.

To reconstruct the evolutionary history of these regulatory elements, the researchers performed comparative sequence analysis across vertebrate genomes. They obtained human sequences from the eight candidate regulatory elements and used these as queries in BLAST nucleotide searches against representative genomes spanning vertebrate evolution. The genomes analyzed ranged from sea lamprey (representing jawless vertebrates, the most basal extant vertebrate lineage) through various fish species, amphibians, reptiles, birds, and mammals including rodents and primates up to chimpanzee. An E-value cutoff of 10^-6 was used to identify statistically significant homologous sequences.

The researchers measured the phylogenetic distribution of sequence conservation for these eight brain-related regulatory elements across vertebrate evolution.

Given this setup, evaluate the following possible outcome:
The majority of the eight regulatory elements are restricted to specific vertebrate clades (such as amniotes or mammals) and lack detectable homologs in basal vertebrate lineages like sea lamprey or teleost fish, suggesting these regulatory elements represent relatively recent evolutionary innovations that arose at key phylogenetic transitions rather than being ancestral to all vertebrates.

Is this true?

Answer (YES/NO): NO